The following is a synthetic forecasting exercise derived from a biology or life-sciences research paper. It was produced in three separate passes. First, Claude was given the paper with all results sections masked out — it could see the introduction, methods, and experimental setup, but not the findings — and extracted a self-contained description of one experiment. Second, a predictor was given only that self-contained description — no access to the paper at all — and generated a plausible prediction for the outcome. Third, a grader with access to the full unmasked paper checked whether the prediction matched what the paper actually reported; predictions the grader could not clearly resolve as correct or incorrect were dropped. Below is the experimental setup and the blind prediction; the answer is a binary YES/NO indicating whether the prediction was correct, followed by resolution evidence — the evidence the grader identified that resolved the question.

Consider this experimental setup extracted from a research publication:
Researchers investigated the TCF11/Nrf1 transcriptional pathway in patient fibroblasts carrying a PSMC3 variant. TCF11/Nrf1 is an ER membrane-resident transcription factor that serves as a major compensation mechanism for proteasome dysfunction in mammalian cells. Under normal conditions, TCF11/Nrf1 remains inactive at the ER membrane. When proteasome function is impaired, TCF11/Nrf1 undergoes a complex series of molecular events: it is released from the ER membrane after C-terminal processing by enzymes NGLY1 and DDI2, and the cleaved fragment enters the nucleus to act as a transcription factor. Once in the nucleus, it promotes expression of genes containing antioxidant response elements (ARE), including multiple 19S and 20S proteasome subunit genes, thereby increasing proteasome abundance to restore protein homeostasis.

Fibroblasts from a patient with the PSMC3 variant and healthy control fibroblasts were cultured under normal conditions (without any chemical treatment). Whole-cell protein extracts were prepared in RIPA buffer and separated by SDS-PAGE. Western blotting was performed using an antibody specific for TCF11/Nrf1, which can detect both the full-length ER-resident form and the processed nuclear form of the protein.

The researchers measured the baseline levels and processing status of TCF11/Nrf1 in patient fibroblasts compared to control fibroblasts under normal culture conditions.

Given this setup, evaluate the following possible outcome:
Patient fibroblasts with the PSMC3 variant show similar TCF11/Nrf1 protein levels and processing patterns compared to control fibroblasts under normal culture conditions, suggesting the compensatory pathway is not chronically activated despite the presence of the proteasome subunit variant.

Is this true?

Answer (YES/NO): NO